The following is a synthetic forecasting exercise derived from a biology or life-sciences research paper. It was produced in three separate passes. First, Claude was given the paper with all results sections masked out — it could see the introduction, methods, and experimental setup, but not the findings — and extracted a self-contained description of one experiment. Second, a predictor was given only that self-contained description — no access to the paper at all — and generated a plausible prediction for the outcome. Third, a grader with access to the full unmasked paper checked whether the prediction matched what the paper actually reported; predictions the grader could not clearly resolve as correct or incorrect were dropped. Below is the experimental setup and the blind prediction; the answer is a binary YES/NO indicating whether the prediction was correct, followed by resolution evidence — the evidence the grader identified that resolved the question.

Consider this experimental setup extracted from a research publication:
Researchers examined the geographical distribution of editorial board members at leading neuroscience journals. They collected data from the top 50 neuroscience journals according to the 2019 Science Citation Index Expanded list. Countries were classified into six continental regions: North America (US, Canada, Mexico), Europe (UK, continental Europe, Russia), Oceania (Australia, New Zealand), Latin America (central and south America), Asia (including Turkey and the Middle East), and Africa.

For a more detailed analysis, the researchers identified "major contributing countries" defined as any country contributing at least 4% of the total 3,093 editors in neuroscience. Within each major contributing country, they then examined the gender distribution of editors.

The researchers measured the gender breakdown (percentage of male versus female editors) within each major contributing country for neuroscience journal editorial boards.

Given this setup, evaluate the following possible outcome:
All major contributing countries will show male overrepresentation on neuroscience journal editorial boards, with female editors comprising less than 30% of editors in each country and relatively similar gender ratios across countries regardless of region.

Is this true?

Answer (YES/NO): NO